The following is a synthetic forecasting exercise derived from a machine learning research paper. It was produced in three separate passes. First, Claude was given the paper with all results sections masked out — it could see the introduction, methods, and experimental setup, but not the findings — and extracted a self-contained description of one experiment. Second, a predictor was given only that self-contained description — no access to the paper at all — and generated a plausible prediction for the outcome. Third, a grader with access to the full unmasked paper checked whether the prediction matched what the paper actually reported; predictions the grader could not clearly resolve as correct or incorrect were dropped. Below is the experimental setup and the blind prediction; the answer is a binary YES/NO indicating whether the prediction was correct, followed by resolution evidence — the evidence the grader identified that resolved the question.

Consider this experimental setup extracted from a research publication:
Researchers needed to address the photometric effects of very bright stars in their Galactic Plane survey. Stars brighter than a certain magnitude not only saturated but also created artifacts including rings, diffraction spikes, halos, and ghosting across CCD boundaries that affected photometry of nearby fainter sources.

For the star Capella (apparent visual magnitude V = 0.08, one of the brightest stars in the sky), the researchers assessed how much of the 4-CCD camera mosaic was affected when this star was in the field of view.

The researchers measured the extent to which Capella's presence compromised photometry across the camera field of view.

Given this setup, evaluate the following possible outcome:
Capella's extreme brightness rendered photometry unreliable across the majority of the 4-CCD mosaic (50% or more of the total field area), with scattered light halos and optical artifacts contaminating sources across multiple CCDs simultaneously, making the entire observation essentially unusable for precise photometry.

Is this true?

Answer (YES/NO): YES